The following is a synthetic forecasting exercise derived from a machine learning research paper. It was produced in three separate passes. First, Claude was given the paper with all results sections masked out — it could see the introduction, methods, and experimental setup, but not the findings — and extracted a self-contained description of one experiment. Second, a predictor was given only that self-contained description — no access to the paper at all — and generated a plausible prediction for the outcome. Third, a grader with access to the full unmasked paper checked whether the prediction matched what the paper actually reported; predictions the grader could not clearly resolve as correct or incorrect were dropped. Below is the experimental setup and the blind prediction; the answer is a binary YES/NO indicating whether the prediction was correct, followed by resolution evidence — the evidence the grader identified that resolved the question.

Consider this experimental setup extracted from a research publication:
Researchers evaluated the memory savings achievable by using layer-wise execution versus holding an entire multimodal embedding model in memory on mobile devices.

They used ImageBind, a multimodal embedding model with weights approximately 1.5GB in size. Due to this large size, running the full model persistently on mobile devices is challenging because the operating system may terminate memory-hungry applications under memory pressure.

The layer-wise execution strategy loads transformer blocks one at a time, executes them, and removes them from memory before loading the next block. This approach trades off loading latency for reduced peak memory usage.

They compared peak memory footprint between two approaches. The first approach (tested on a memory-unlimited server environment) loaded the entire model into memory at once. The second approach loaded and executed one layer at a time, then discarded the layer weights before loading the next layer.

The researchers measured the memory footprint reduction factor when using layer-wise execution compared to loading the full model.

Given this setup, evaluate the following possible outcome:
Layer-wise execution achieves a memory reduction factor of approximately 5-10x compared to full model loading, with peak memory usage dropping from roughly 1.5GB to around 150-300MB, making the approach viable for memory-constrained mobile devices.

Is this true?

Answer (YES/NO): YES